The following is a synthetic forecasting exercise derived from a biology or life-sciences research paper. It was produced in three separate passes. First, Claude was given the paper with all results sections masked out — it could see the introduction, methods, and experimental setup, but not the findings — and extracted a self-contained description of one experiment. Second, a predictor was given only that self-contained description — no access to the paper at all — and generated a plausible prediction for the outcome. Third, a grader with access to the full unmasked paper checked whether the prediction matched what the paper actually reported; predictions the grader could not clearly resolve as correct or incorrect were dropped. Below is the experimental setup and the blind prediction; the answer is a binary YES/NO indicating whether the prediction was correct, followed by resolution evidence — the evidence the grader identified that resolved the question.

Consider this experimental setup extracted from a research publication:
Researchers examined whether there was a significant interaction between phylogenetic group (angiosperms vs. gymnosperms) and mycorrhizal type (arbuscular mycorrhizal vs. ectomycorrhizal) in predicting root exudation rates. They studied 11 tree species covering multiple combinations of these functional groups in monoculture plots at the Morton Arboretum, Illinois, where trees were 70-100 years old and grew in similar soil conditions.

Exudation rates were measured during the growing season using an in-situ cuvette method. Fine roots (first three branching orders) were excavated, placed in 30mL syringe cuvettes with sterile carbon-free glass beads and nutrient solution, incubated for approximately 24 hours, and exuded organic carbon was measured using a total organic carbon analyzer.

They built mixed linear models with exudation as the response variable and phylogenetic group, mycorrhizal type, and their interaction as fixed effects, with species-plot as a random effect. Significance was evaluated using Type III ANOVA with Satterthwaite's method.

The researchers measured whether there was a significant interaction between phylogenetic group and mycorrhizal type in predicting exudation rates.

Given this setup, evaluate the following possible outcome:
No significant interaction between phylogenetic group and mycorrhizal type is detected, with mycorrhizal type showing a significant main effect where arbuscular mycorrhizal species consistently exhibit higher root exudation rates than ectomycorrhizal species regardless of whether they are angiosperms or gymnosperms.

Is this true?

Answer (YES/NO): NO